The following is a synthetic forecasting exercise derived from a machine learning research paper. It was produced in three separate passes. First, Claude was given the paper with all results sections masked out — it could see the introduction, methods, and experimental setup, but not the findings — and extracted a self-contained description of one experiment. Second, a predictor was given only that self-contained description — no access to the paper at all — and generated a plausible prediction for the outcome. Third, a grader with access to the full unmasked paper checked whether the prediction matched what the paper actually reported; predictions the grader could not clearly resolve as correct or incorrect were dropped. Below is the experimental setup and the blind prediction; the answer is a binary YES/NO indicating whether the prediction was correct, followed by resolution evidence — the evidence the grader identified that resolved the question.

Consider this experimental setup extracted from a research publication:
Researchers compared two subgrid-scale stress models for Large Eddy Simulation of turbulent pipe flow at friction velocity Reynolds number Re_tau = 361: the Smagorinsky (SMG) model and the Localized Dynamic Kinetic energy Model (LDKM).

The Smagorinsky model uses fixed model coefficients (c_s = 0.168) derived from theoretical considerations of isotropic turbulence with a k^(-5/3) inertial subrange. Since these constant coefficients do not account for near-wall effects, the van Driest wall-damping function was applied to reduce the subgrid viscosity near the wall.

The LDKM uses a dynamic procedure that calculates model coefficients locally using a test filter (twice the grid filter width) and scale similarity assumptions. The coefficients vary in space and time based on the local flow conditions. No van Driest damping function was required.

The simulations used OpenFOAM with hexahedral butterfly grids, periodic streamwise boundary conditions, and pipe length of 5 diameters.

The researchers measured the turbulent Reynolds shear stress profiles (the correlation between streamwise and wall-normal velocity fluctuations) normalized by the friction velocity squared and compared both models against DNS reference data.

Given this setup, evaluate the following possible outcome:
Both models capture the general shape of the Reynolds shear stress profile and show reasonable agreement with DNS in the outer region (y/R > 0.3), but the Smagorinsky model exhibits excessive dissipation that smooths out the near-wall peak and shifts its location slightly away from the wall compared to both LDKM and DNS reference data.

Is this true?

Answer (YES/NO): NO